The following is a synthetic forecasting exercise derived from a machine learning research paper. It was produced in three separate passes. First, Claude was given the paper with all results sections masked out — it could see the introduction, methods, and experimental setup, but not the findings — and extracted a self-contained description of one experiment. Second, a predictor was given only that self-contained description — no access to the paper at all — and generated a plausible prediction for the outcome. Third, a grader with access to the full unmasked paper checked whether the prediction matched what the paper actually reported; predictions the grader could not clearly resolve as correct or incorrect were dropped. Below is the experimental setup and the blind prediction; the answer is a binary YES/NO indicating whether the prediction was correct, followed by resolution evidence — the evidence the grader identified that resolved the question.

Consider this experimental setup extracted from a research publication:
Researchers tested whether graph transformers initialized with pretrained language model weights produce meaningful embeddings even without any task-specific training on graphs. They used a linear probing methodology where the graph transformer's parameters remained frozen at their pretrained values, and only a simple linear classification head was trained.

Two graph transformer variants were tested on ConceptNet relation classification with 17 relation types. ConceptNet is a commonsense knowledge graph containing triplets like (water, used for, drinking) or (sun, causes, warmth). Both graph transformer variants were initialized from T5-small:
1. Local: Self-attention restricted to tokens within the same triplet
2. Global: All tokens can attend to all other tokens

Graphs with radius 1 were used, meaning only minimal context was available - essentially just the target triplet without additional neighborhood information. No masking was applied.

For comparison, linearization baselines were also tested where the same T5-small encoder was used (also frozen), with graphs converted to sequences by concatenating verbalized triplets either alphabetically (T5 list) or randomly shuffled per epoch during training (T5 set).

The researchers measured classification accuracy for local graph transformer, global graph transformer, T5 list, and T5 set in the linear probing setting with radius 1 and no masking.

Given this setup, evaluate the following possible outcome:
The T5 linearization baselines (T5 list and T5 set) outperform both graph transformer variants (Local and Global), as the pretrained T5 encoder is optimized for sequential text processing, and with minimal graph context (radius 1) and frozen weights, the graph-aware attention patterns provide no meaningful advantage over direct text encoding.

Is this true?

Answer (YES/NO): NO